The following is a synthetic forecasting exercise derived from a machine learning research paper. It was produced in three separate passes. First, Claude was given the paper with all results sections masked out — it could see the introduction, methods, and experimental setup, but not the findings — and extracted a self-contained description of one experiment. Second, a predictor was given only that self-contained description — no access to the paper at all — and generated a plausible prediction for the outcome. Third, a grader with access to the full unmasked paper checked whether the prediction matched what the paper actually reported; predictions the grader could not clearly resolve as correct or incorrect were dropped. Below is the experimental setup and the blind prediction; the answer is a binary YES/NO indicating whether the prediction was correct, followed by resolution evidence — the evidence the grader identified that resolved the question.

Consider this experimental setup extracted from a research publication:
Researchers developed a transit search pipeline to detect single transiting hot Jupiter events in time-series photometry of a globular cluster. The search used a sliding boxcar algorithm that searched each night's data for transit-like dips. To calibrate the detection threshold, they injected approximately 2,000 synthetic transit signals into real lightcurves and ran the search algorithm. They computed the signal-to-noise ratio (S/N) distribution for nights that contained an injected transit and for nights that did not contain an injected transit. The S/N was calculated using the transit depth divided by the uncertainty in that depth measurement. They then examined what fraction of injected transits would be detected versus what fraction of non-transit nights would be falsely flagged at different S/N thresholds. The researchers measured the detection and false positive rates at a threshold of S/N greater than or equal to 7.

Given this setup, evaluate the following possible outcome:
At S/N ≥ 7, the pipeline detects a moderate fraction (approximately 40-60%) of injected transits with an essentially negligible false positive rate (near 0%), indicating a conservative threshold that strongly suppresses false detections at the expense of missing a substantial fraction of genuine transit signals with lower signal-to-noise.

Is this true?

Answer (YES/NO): NO